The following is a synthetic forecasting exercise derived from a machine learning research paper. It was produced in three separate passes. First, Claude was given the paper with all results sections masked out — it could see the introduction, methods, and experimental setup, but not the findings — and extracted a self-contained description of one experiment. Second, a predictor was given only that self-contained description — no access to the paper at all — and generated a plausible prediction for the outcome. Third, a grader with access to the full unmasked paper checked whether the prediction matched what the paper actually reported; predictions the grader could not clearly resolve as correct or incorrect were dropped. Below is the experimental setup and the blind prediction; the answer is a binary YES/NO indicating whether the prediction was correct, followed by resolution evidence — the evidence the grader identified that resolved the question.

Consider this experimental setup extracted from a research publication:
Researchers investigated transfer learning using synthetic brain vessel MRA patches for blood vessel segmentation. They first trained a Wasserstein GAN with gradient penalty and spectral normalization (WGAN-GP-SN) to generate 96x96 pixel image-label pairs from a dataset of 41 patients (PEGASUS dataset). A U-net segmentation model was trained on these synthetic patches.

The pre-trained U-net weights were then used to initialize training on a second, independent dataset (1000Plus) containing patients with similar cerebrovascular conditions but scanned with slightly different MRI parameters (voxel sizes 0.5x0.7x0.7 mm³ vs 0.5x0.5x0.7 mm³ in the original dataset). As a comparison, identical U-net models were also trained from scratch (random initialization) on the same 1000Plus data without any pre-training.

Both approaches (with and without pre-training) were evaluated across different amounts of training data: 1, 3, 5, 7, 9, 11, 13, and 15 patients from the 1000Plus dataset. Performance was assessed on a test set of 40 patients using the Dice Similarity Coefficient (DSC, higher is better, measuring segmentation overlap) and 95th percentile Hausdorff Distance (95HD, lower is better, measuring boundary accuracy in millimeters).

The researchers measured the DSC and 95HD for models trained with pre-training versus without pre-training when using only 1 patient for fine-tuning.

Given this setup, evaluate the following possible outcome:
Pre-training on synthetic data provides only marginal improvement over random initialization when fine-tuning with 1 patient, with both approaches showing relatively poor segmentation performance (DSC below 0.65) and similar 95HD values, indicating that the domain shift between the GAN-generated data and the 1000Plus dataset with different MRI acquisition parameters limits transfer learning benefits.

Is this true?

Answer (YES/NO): NO